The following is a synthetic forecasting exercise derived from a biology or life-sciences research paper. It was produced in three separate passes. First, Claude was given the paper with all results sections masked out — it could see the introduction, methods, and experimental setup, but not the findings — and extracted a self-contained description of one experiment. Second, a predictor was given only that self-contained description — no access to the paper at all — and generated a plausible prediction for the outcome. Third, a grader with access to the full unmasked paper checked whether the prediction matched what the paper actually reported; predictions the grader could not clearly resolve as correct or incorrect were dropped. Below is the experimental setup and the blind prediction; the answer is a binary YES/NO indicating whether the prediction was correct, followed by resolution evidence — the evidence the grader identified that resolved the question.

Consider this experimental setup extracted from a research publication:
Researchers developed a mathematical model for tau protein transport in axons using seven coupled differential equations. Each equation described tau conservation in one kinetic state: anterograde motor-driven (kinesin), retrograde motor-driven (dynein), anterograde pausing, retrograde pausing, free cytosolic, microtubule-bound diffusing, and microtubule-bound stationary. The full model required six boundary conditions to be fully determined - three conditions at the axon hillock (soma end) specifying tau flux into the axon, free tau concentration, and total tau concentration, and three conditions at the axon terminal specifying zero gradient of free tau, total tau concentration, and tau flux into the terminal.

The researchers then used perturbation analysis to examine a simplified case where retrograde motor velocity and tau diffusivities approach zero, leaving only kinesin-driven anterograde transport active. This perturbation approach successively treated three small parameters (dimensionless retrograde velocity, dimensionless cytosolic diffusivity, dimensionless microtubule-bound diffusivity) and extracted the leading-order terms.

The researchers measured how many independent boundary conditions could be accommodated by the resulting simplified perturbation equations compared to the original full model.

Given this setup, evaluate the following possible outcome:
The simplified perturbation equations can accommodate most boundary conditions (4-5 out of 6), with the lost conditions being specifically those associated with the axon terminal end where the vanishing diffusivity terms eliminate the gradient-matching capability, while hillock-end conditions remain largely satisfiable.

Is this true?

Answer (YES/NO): NO